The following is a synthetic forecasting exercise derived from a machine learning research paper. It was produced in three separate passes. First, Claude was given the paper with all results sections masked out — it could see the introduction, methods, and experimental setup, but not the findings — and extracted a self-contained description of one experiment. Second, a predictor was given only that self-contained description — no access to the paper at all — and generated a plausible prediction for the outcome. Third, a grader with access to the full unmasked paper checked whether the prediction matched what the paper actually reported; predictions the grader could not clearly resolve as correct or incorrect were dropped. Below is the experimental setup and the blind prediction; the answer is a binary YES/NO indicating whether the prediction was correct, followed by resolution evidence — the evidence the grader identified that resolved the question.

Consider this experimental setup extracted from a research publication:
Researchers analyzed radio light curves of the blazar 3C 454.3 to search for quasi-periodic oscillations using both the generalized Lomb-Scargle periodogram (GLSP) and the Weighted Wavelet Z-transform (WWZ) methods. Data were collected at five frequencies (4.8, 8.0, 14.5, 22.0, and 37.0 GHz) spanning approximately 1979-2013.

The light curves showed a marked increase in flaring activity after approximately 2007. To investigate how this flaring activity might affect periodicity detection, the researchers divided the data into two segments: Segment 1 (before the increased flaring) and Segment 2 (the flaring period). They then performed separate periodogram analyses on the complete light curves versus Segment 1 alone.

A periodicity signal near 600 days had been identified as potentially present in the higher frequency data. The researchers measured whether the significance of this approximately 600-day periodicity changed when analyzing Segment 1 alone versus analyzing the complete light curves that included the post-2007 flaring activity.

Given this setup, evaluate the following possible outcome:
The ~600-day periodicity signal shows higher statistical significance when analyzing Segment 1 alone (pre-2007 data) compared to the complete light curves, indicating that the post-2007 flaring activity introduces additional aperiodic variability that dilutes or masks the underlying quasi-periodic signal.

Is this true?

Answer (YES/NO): YES